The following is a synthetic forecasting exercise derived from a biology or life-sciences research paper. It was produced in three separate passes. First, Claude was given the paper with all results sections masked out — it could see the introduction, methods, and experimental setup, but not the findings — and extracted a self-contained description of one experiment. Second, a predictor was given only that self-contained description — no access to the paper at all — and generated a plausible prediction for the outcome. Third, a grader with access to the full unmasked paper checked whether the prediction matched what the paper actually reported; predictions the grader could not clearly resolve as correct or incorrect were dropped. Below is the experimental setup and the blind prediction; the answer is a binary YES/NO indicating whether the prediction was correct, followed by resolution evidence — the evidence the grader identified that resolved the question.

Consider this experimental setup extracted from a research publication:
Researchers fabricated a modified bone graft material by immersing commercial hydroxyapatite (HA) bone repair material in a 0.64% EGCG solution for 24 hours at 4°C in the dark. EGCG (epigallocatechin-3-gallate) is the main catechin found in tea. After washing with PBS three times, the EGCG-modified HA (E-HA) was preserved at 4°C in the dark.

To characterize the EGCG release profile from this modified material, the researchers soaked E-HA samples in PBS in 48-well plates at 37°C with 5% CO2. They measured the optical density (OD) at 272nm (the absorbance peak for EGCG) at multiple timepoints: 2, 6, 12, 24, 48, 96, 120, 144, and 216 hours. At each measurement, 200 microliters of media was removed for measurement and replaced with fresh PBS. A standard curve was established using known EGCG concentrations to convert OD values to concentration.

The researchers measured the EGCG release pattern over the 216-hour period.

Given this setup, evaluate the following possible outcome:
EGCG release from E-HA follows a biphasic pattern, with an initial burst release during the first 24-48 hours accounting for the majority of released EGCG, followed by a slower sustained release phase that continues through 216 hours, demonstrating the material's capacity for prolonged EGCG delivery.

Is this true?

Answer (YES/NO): NO